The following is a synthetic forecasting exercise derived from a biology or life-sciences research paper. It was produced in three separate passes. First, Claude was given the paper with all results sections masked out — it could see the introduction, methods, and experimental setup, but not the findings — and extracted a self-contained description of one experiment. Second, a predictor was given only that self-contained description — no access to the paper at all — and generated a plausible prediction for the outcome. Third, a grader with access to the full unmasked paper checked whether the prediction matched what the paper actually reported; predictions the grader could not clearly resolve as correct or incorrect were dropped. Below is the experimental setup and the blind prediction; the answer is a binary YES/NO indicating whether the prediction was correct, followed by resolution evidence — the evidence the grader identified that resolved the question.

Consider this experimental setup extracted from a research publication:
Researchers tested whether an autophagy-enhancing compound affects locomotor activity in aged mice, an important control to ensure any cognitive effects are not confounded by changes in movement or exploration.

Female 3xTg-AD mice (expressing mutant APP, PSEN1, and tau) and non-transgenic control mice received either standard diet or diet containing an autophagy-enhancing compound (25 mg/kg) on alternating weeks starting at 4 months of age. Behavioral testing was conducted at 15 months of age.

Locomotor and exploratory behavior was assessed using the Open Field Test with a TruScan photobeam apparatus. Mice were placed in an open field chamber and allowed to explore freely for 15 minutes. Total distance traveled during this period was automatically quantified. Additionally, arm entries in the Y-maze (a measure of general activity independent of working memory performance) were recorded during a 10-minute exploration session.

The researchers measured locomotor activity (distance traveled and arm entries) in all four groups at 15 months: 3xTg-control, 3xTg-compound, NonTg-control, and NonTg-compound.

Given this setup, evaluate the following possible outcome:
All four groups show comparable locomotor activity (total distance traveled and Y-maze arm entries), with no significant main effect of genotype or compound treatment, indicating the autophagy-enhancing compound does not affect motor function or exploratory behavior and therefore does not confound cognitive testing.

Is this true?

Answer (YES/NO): NO